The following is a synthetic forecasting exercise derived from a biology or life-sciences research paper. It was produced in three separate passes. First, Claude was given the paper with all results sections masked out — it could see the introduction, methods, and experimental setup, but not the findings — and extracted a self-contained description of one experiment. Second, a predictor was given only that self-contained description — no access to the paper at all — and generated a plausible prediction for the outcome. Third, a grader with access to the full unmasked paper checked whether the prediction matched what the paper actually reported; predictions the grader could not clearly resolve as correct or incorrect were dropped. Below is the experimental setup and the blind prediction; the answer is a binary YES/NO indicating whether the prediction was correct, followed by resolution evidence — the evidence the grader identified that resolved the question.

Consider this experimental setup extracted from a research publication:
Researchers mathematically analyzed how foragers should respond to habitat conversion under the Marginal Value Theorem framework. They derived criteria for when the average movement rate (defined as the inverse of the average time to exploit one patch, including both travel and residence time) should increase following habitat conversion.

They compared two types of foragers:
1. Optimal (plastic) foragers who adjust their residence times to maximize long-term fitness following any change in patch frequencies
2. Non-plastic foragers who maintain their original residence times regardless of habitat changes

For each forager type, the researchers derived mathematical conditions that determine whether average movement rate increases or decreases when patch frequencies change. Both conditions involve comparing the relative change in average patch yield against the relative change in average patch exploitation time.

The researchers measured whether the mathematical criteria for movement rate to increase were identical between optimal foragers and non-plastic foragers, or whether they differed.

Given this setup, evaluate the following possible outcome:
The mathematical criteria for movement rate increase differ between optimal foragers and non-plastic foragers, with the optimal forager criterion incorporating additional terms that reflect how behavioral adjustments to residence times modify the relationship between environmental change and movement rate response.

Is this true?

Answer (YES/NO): YES